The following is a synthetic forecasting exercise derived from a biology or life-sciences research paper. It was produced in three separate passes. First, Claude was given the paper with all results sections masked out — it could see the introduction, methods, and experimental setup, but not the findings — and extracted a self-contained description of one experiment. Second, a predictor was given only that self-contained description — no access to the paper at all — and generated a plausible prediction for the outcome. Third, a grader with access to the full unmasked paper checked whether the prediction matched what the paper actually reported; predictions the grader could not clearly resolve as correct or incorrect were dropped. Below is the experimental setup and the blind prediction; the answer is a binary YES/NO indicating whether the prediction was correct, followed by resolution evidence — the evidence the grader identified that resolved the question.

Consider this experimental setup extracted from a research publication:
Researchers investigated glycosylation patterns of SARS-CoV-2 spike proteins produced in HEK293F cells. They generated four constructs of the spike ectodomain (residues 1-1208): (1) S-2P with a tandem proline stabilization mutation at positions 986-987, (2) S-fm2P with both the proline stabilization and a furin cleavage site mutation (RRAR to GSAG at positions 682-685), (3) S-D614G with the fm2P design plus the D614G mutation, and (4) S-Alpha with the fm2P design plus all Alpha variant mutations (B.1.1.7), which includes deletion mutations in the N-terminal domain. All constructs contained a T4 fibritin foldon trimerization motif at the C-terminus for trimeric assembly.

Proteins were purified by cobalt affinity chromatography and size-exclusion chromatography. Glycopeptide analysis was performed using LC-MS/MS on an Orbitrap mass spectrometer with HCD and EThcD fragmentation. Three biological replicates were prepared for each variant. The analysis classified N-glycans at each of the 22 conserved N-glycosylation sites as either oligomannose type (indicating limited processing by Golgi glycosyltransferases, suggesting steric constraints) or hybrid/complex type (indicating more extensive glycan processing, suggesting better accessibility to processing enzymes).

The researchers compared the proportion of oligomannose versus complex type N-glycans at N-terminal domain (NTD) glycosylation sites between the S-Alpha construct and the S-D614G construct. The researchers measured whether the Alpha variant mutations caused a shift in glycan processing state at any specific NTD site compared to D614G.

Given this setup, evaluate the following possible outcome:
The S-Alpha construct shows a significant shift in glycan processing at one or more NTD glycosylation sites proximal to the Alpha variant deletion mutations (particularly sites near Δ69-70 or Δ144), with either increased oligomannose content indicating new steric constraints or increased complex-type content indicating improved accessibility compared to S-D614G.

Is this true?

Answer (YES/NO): YES